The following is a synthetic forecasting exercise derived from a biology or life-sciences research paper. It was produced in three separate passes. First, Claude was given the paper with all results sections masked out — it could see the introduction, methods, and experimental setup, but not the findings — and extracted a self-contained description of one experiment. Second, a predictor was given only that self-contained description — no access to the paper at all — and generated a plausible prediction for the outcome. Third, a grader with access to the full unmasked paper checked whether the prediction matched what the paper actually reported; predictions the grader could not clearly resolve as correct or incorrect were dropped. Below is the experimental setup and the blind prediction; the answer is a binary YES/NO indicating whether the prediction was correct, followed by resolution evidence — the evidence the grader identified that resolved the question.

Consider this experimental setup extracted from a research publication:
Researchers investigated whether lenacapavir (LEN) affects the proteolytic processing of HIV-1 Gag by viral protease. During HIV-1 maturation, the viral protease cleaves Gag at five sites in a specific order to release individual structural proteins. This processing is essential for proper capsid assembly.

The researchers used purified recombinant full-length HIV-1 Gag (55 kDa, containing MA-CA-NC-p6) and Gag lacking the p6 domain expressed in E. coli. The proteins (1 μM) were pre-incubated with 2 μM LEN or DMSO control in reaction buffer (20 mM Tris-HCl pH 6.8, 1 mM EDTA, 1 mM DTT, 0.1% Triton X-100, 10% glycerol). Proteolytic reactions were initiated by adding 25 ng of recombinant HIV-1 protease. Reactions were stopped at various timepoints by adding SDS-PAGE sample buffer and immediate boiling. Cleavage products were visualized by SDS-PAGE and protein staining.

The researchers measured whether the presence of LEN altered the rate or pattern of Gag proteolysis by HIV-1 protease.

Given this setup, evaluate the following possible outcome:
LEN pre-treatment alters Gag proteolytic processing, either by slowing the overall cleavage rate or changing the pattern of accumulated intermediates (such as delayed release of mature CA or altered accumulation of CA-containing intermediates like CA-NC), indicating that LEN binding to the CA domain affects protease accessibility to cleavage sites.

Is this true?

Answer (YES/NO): NO